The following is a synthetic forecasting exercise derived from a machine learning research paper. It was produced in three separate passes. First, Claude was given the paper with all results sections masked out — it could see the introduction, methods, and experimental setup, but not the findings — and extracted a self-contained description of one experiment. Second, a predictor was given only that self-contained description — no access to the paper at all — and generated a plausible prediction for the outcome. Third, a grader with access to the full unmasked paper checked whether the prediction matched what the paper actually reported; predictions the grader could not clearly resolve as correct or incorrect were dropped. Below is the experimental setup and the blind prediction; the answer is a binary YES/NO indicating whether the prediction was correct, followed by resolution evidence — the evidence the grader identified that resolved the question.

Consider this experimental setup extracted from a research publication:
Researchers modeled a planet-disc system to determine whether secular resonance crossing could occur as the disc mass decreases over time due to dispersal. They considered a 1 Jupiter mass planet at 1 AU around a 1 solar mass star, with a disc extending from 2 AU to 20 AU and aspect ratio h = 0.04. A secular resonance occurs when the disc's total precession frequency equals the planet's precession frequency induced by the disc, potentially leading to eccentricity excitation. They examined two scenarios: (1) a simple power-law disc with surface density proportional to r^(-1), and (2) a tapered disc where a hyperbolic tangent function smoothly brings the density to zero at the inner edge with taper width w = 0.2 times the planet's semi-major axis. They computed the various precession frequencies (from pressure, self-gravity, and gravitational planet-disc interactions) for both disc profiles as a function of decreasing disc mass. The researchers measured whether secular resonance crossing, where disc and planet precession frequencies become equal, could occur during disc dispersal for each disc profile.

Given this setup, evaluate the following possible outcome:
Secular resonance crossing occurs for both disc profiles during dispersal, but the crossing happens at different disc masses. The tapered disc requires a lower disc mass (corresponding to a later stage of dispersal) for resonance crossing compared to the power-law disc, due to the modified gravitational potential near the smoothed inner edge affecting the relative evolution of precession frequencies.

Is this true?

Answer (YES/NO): NO